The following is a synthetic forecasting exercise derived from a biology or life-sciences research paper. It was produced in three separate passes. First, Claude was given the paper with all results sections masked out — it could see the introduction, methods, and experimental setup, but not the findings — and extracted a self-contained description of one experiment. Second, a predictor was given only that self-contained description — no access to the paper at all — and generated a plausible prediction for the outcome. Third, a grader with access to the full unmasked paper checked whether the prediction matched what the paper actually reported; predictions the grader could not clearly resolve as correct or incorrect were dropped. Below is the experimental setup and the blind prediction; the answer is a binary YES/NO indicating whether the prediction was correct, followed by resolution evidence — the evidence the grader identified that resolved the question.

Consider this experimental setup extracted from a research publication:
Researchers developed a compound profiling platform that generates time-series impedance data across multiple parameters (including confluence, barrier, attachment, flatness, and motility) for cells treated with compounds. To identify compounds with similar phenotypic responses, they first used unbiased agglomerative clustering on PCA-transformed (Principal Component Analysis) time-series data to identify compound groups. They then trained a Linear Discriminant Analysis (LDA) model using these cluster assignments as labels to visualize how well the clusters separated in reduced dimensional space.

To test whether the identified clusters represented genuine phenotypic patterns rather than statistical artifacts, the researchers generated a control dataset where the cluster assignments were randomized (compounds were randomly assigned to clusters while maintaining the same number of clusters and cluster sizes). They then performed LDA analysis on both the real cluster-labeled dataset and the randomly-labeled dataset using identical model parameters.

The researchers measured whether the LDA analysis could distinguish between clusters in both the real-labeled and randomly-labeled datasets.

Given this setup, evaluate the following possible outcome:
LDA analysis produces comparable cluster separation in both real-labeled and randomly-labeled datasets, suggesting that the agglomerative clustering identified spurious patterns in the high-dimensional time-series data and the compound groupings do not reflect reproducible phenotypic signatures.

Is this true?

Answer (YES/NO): NO